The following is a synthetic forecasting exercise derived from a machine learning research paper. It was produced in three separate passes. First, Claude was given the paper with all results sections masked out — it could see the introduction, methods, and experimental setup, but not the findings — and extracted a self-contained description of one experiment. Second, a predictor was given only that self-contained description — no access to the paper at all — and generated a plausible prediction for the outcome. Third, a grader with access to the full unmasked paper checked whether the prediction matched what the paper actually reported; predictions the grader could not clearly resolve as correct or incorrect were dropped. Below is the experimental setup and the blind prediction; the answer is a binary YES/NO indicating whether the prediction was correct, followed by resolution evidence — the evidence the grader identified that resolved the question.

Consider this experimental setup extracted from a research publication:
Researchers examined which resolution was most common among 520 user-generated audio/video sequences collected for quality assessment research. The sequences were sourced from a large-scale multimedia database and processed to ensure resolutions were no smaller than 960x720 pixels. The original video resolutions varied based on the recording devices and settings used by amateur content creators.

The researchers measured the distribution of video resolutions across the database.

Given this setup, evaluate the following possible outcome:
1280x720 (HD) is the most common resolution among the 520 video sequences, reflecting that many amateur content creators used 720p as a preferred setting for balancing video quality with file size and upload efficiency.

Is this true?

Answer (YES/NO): YES